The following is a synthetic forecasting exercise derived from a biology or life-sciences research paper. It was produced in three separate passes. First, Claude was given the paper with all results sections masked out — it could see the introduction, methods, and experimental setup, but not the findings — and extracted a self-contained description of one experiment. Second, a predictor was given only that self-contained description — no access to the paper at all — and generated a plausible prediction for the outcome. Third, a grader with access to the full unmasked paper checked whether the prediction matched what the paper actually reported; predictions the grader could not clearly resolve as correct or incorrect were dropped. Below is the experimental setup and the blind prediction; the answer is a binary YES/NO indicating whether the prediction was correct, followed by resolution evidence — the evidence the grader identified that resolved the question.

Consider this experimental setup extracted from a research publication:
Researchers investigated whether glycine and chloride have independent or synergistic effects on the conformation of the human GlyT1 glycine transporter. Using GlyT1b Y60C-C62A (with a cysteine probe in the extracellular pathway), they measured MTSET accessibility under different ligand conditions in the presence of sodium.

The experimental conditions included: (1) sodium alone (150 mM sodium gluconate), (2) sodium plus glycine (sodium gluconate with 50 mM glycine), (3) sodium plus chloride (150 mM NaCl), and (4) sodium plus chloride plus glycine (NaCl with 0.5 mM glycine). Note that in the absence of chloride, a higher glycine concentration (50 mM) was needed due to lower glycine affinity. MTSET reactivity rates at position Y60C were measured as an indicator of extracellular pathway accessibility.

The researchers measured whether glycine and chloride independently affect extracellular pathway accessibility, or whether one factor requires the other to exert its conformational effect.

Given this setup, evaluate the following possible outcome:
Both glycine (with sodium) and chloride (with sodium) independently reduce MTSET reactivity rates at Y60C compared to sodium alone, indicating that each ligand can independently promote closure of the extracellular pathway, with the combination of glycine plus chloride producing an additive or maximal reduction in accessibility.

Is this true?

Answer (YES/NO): YES